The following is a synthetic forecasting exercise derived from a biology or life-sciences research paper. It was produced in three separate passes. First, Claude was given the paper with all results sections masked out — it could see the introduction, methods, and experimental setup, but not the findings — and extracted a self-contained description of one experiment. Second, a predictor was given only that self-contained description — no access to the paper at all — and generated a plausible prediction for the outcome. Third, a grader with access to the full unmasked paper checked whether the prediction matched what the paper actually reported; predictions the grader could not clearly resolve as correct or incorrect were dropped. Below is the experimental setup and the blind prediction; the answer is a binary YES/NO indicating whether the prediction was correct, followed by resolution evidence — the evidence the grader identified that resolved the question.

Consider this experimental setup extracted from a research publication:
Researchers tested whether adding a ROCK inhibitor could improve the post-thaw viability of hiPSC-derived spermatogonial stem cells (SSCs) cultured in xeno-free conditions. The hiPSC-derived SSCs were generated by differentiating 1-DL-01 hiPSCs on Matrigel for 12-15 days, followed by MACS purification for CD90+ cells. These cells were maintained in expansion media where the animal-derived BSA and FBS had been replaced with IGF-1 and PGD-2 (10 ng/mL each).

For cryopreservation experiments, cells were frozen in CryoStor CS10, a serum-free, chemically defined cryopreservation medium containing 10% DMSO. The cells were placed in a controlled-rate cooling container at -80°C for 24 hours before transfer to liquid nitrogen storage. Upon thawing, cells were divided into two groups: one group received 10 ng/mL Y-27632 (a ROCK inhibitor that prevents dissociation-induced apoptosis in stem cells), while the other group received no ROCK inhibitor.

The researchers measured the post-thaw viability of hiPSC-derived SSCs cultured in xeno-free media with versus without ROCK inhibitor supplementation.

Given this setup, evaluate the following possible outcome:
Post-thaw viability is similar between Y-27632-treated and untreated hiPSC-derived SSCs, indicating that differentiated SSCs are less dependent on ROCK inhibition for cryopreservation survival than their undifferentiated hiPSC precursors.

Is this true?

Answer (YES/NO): NO